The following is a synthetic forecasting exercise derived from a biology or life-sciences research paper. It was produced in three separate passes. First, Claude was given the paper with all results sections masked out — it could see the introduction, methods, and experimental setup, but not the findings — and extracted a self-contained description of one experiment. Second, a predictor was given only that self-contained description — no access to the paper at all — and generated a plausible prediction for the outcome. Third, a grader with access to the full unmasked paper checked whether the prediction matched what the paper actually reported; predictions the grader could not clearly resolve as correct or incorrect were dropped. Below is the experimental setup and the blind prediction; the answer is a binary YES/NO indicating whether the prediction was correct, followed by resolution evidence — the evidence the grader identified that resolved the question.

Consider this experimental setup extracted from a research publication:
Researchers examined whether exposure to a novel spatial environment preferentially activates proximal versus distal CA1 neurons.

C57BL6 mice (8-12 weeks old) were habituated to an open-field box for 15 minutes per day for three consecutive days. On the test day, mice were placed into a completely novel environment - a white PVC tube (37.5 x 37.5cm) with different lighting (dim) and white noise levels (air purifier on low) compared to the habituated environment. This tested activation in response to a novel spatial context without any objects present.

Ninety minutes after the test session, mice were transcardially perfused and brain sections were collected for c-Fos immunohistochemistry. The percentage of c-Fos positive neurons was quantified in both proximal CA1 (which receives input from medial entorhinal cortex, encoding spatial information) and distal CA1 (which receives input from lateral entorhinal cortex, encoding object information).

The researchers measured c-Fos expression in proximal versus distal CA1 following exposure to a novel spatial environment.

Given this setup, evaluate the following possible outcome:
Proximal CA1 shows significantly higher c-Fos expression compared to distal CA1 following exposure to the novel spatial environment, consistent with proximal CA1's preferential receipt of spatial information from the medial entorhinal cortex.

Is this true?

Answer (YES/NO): YES